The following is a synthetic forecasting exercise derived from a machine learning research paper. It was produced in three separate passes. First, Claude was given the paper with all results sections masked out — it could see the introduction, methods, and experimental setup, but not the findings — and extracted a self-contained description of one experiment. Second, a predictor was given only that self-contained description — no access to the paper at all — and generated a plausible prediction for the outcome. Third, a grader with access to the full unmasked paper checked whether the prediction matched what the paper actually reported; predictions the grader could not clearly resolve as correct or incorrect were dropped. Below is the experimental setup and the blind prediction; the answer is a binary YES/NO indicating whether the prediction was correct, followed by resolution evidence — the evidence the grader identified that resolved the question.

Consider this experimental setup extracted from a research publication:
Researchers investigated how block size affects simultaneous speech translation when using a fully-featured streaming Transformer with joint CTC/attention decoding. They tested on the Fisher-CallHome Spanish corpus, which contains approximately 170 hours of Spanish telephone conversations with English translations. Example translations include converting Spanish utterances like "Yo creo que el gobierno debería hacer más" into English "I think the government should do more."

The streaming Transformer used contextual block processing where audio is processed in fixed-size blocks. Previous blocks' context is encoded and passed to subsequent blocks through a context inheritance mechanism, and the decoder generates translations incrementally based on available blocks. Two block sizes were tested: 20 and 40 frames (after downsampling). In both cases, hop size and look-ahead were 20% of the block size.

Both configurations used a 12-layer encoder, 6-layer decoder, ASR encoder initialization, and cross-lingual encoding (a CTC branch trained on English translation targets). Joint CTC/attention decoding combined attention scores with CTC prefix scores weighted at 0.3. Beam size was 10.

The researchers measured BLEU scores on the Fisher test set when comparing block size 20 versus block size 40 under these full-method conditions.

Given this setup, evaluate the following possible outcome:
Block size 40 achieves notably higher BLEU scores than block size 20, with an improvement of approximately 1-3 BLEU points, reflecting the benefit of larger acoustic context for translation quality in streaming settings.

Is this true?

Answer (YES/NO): NO